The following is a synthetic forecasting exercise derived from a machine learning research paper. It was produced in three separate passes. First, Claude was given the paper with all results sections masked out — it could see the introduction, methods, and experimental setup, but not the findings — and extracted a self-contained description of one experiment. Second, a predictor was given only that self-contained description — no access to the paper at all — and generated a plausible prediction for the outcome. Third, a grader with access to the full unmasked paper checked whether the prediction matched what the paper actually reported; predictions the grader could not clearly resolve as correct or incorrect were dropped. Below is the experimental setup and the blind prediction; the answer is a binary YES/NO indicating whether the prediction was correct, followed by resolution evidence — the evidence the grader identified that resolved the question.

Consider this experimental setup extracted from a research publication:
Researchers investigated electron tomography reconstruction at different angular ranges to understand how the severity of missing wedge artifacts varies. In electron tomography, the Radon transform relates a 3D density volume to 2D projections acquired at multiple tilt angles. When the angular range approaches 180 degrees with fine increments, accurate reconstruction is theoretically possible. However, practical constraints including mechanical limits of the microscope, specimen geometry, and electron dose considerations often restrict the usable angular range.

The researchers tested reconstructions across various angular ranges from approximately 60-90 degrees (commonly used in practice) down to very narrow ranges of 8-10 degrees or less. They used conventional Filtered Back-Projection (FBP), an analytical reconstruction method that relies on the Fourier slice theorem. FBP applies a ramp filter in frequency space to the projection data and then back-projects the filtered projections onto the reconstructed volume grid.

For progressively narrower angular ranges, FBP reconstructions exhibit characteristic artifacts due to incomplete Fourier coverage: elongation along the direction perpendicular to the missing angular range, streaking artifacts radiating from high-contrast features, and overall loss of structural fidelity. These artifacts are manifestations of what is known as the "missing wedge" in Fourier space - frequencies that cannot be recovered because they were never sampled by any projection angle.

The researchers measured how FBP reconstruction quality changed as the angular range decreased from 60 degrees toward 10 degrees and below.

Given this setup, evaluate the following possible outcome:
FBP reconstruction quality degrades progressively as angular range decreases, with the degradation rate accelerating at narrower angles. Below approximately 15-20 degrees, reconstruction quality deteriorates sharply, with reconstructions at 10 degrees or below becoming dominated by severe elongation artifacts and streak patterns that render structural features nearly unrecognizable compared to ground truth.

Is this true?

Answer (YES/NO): NO